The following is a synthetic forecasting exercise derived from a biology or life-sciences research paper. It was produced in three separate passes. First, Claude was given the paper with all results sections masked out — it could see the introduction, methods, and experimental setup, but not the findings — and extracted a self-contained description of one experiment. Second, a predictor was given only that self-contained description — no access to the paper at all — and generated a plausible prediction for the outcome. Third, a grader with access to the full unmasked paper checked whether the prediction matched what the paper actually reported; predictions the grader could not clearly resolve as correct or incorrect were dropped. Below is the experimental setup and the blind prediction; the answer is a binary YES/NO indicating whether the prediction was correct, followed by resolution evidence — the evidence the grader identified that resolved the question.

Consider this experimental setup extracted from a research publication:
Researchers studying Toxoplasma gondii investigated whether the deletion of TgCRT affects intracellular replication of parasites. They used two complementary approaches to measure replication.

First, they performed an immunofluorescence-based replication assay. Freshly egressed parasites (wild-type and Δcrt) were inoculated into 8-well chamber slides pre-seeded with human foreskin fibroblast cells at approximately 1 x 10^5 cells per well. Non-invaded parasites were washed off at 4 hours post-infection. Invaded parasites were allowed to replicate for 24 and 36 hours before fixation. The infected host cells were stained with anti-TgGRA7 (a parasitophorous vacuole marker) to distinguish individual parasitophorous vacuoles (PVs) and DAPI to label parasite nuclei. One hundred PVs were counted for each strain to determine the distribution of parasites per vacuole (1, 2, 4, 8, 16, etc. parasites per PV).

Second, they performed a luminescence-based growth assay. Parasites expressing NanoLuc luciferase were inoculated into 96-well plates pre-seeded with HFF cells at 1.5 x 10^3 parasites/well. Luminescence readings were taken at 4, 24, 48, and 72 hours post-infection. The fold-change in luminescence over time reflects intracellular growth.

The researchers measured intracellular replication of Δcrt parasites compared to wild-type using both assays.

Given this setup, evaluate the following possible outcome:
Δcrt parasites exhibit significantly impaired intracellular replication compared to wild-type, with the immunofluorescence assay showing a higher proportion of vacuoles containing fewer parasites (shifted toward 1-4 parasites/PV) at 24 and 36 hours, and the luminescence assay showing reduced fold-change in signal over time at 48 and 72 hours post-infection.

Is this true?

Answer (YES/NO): NO